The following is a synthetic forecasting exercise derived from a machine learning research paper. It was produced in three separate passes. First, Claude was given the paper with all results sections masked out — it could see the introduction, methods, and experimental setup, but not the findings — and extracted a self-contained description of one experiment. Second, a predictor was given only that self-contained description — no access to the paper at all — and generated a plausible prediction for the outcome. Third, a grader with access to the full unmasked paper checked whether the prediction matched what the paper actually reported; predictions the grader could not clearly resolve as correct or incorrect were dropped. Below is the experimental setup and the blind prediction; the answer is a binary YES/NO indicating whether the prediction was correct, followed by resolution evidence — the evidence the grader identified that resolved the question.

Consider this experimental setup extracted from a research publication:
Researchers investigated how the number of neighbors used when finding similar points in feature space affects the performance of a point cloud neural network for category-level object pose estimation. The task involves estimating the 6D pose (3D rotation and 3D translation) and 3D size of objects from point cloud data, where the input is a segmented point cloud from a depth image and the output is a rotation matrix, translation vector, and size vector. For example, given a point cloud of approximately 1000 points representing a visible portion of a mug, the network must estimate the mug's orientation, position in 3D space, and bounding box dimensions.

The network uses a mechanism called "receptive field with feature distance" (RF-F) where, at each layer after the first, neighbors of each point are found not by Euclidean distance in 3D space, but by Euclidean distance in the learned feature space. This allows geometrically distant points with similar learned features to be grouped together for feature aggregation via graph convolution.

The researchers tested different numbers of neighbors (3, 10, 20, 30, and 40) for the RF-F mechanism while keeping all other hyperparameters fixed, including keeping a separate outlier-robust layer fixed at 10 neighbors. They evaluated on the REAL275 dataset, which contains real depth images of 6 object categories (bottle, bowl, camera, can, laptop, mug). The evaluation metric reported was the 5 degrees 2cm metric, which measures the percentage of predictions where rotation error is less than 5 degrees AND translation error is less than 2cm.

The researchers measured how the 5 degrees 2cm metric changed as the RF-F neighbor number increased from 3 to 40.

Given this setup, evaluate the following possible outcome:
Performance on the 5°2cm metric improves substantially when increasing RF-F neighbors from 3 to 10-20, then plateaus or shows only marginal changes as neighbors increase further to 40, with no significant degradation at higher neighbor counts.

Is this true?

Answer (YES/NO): NO